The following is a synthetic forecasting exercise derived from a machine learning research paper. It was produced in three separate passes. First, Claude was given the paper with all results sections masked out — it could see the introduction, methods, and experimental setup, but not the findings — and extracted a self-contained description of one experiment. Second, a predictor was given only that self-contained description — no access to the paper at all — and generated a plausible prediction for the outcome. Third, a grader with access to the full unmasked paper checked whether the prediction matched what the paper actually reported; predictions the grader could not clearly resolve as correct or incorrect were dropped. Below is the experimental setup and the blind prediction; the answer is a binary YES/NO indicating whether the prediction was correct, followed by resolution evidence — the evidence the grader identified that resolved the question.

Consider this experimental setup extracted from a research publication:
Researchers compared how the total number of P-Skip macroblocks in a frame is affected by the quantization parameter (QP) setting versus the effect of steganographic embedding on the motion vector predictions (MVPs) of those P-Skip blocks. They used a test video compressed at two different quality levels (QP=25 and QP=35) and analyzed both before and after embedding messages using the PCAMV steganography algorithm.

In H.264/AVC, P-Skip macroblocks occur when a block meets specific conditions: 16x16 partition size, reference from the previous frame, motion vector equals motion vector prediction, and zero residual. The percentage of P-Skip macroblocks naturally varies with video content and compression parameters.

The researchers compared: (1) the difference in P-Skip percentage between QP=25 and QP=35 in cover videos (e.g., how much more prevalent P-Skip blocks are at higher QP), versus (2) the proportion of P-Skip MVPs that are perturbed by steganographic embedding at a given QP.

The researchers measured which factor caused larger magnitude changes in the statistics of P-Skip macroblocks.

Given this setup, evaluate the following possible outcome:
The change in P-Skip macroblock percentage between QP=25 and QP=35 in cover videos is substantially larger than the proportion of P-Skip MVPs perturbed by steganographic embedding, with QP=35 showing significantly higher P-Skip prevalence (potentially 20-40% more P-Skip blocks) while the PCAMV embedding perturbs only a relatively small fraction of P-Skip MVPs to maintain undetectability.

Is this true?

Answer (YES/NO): NO